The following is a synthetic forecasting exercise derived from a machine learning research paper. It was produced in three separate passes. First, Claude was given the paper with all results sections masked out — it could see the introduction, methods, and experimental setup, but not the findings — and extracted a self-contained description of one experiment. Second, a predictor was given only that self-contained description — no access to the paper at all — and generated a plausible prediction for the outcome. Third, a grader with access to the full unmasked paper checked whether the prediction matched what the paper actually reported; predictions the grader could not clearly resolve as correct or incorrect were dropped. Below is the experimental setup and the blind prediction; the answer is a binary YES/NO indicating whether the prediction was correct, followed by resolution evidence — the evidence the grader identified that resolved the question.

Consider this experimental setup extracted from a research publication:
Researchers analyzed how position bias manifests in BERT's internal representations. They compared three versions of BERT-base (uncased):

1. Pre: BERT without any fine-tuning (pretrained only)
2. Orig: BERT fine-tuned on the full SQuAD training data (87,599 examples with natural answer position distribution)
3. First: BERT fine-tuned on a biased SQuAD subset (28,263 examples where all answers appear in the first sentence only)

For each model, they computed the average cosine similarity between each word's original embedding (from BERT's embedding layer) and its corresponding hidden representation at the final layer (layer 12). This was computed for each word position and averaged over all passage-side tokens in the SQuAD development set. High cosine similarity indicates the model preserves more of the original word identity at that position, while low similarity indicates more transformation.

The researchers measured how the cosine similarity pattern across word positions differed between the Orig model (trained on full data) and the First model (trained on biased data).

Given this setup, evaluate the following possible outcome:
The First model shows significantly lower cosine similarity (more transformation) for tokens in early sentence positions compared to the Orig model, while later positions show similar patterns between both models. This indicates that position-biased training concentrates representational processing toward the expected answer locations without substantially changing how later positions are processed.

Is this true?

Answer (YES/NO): NO